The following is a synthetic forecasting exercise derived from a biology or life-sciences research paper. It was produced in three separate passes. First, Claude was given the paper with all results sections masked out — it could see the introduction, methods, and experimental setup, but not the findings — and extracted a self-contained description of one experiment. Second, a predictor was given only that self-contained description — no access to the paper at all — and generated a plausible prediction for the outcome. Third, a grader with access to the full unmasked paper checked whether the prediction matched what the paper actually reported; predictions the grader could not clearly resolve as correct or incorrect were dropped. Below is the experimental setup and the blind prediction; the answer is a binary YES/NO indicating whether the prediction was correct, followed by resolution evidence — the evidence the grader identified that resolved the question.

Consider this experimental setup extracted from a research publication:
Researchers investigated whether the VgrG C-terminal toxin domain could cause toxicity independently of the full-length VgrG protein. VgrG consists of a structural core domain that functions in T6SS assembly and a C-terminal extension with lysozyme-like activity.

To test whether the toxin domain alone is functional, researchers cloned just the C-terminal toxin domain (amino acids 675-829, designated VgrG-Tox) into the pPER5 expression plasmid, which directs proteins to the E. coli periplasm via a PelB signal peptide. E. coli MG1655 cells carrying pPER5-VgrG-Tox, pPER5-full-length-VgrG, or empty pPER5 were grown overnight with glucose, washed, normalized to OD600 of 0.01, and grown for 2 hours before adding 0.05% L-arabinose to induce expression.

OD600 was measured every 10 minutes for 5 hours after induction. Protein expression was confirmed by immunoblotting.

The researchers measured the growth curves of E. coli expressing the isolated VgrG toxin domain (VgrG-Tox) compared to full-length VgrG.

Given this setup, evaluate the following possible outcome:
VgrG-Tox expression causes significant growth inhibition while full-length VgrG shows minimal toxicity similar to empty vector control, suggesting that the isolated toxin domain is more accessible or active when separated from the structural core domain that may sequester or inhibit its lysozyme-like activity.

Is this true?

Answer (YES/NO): NO